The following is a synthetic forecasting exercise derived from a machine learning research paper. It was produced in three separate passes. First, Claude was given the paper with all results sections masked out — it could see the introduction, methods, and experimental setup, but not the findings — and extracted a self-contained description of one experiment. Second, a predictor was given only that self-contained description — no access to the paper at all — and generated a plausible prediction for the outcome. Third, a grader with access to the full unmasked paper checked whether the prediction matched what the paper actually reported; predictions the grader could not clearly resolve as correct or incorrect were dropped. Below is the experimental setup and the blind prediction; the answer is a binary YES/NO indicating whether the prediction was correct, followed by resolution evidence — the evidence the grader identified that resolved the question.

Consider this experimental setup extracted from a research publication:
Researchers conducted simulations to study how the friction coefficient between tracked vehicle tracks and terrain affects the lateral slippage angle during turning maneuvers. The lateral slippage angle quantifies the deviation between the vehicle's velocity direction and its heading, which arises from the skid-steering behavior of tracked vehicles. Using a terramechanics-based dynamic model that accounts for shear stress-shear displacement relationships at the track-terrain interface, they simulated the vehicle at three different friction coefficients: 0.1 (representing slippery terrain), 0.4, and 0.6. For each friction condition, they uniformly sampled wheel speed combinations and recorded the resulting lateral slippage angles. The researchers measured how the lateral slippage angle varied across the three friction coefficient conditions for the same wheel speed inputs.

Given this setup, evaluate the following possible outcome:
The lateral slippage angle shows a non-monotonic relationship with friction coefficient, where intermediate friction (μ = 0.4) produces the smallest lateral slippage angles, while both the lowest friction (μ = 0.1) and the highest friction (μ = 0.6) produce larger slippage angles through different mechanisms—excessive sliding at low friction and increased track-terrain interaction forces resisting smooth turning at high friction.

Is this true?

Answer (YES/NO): NO